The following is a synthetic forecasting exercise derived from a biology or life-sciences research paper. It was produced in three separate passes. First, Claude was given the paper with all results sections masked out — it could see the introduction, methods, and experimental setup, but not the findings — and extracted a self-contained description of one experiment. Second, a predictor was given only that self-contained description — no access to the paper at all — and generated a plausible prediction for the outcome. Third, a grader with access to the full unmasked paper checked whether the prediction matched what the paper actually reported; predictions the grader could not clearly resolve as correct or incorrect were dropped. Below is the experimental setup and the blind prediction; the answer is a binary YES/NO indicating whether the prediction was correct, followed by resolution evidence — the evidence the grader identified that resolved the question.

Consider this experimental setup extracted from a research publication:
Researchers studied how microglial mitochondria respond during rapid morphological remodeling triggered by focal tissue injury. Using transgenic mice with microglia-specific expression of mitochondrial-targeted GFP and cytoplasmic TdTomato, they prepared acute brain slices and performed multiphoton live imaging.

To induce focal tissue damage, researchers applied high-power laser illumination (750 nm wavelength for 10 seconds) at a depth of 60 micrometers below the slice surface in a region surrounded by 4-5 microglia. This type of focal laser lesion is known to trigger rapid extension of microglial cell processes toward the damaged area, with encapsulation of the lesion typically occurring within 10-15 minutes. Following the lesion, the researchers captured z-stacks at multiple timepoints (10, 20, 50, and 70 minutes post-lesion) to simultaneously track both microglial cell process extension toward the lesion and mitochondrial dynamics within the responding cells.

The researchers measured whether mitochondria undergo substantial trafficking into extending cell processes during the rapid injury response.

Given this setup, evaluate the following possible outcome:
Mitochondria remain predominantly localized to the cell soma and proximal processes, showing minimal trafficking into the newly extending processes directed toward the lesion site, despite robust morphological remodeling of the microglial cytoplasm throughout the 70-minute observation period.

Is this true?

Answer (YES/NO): YES